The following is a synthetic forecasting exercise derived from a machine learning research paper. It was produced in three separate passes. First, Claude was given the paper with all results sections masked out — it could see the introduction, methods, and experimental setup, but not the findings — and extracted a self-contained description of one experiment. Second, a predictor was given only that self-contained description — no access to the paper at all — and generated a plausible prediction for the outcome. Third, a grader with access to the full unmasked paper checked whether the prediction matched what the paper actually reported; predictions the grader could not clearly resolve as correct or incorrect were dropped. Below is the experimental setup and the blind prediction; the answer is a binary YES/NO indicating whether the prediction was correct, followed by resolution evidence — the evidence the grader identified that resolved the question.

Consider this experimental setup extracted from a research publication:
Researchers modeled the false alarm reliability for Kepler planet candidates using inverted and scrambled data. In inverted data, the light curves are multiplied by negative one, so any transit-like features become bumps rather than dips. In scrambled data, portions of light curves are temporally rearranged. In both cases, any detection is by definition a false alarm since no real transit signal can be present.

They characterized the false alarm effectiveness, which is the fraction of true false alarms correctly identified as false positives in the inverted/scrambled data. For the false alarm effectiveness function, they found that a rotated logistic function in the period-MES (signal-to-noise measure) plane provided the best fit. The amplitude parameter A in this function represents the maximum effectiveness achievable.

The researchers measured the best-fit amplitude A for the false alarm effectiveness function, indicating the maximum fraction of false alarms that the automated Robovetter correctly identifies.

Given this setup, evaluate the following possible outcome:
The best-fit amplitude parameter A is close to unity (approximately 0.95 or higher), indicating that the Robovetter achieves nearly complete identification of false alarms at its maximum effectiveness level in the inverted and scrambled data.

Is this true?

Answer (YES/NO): YES